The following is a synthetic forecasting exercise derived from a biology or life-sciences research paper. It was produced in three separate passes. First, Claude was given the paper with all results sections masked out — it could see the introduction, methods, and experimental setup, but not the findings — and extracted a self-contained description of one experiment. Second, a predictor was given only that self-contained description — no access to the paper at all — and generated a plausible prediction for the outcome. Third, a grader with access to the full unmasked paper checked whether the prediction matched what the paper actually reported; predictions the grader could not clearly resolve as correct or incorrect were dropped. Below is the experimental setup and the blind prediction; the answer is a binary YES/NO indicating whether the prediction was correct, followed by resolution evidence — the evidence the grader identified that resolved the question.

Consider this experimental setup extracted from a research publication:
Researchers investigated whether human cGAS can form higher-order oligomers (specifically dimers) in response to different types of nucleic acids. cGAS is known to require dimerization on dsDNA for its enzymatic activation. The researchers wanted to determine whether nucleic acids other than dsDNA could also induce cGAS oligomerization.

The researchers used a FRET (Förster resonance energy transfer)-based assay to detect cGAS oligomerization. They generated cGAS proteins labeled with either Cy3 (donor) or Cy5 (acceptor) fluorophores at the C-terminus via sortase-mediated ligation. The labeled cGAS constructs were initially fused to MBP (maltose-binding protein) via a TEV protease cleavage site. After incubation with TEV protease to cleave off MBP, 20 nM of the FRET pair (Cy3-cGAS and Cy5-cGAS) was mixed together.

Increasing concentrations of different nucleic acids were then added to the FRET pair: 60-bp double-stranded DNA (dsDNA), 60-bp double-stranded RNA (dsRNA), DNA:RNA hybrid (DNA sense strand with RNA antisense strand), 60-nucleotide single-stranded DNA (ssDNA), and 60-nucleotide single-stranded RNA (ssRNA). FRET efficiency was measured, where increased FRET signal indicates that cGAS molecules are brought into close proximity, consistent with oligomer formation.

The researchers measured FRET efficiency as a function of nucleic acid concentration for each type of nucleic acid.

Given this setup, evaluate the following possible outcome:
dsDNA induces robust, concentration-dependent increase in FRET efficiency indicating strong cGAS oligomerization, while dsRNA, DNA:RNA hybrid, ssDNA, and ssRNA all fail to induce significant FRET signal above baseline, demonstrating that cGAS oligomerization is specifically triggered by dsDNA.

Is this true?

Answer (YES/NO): YES